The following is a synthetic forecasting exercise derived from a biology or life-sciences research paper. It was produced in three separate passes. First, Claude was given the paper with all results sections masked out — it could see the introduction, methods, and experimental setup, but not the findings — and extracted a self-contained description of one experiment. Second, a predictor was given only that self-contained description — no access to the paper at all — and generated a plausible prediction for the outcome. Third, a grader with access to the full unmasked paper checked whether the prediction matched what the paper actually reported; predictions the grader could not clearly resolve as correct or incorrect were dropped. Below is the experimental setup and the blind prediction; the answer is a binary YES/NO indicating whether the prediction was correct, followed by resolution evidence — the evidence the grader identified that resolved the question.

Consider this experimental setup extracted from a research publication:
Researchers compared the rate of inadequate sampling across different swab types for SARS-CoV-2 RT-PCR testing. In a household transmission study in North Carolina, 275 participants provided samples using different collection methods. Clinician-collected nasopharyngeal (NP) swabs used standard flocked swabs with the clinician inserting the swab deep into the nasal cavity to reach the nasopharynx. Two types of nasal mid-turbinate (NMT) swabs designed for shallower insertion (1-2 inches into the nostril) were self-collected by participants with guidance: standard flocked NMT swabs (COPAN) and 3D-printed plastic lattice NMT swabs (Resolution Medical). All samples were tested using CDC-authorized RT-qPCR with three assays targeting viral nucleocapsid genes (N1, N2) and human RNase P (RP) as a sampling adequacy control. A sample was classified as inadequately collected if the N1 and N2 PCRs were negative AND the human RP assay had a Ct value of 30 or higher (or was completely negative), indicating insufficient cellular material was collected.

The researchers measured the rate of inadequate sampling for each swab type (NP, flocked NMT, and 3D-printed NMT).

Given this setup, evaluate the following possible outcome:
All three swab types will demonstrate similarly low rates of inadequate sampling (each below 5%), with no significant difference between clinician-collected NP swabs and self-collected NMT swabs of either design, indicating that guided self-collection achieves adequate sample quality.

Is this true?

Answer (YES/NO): NO